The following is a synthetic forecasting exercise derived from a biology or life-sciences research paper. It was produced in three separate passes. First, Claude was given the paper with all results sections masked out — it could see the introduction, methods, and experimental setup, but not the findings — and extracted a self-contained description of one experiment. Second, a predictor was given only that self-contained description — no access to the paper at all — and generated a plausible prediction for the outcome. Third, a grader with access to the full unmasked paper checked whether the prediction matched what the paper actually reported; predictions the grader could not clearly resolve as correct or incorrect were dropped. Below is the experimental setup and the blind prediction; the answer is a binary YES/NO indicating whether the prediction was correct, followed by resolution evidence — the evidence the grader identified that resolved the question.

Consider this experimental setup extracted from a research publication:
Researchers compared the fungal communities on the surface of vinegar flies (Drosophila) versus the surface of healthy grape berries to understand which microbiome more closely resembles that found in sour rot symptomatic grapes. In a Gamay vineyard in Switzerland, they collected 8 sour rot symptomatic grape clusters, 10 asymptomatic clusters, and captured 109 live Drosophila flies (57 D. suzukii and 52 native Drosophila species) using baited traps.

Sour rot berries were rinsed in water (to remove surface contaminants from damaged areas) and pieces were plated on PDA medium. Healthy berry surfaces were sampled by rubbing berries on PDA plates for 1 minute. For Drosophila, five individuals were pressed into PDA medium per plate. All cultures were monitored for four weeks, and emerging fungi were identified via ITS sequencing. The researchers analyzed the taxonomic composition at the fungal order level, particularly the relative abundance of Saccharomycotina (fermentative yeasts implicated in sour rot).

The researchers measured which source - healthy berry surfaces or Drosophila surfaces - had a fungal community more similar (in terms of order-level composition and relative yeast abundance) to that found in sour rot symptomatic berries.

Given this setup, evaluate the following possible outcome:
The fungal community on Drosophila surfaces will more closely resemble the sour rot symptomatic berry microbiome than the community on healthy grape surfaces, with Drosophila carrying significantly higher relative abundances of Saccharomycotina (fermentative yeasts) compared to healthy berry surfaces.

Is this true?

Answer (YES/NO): YES